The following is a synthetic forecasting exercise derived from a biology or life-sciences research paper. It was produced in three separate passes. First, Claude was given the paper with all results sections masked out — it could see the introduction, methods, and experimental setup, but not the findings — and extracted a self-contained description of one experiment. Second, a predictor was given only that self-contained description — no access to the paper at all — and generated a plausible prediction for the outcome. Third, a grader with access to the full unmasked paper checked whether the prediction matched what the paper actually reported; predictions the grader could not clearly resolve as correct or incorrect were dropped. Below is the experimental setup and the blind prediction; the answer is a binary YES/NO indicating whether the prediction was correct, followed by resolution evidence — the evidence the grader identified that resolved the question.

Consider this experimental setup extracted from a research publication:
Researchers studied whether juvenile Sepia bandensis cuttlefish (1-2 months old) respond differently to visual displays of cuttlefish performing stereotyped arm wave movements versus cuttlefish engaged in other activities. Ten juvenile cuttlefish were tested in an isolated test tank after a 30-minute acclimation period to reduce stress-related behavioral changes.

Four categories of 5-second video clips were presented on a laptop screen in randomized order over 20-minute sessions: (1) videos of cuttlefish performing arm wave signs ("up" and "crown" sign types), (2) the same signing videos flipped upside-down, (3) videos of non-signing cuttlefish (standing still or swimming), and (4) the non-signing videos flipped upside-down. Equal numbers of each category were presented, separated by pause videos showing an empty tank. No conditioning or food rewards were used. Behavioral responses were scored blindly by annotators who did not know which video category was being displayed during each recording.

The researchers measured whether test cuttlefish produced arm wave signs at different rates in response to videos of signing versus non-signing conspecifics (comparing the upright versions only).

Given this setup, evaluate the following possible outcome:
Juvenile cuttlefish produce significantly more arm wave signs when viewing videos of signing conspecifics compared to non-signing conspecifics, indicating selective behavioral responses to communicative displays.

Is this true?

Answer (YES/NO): YES